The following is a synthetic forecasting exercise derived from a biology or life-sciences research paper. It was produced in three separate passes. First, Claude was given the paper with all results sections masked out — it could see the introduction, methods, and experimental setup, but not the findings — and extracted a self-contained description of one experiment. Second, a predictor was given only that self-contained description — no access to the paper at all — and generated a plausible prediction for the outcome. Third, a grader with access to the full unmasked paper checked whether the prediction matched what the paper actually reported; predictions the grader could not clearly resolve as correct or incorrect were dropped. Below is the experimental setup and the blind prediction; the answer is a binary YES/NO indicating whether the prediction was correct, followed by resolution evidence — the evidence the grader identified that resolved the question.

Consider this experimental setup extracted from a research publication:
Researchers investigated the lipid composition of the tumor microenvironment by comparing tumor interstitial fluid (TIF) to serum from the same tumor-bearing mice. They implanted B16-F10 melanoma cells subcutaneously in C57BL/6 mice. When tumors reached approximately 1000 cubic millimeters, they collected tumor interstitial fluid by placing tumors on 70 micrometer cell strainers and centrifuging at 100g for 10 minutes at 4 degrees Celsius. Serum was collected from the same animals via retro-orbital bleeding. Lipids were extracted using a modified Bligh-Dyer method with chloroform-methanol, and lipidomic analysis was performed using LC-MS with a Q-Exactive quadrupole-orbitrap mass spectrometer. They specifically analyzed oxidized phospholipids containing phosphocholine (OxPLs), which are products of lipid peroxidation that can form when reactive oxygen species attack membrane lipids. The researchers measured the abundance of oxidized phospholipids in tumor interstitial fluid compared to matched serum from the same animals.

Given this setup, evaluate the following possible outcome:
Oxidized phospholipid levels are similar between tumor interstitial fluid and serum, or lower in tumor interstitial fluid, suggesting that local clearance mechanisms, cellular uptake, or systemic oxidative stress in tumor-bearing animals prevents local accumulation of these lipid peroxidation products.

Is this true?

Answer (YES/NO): NO